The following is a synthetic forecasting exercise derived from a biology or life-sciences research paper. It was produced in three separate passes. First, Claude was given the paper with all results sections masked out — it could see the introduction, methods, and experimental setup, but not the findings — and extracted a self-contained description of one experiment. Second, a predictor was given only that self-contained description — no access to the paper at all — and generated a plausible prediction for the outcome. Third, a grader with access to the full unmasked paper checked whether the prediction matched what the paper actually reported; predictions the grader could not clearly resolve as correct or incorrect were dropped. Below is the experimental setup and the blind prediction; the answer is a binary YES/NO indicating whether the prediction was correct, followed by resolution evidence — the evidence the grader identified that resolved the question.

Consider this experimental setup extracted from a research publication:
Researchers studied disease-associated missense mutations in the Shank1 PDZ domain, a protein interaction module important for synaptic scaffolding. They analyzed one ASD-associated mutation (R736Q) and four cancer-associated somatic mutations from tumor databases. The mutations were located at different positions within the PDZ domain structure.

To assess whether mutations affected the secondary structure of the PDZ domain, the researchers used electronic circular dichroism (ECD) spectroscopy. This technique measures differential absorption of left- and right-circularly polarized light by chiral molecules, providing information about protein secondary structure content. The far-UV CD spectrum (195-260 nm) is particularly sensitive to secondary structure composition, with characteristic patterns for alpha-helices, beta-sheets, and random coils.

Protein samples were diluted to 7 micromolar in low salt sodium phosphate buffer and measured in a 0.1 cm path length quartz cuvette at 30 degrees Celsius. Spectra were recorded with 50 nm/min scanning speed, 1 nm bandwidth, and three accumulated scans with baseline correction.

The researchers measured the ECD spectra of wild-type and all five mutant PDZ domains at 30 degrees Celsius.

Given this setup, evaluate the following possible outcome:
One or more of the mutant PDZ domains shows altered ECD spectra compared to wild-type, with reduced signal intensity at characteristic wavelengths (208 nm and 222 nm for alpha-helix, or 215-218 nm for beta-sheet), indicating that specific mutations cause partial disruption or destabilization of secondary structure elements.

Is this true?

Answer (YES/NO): NO